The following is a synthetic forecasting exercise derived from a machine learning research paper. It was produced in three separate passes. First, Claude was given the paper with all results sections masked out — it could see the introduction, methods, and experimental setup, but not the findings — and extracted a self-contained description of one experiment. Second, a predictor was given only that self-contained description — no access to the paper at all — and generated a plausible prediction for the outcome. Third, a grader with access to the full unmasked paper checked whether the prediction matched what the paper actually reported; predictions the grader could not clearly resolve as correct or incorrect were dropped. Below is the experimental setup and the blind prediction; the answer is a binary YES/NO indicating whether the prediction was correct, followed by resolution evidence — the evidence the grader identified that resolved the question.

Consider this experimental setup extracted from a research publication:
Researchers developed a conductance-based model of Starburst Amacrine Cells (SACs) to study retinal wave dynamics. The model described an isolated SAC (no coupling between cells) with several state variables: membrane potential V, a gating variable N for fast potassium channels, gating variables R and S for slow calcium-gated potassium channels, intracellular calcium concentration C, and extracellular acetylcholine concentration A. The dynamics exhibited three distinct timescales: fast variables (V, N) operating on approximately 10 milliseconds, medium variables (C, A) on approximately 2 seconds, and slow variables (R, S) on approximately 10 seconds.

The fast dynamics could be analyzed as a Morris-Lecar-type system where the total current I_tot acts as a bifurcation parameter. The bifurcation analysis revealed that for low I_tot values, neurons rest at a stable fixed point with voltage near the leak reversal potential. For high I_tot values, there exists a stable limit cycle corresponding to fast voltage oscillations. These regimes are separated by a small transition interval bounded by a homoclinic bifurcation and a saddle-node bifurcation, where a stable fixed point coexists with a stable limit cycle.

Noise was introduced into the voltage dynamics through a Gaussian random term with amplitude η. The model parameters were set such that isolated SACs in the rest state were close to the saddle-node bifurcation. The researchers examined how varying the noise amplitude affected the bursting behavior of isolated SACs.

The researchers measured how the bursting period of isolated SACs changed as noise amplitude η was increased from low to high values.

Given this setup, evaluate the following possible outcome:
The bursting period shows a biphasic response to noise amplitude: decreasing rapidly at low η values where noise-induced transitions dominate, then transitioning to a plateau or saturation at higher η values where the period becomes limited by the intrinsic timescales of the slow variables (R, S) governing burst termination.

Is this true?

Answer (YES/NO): NO